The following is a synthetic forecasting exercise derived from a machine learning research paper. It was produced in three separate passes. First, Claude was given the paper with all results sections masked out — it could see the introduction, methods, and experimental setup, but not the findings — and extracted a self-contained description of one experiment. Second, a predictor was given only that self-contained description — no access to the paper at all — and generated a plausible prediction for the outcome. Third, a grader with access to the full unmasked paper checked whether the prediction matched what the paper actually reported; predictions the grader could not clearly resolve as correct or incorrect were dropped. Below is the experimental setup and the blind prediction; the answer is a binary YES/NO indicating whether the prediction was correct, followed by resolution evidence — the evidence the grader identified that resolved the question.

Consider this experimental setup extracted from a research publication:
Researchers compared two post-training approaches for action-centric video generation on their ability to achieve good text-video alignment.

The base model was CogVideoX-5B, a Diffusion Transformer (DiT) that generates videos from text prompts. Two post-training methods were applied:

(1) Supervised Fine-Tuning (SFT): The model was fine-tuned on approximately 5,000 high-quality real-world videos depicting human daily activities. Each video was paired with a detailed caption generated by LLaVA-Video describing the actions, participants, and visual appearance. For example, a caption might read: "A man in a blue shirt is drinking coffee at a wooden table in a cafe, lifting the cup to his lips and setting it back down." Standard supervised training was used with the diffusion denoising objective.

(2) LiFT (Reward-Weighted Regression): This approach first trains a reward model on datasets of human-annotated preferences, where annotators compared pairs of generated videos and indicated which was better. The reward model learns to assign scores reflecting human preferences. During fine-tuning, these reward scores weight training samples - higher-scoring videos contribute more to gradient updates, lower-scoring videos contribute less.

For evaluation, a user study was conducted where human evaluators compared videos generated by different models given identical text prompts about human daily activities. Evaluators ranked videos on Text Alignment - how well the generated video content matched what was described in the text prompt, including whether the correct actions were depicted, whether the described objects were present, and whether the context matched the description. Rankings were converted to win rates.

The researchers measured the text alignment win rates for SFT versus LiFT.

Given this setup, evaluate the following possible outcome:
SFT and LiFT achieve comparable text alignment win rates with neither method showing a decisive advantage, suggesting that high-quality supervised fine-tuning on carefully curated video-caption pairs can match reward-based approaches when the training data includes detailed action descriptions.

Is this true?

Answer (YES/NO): NO